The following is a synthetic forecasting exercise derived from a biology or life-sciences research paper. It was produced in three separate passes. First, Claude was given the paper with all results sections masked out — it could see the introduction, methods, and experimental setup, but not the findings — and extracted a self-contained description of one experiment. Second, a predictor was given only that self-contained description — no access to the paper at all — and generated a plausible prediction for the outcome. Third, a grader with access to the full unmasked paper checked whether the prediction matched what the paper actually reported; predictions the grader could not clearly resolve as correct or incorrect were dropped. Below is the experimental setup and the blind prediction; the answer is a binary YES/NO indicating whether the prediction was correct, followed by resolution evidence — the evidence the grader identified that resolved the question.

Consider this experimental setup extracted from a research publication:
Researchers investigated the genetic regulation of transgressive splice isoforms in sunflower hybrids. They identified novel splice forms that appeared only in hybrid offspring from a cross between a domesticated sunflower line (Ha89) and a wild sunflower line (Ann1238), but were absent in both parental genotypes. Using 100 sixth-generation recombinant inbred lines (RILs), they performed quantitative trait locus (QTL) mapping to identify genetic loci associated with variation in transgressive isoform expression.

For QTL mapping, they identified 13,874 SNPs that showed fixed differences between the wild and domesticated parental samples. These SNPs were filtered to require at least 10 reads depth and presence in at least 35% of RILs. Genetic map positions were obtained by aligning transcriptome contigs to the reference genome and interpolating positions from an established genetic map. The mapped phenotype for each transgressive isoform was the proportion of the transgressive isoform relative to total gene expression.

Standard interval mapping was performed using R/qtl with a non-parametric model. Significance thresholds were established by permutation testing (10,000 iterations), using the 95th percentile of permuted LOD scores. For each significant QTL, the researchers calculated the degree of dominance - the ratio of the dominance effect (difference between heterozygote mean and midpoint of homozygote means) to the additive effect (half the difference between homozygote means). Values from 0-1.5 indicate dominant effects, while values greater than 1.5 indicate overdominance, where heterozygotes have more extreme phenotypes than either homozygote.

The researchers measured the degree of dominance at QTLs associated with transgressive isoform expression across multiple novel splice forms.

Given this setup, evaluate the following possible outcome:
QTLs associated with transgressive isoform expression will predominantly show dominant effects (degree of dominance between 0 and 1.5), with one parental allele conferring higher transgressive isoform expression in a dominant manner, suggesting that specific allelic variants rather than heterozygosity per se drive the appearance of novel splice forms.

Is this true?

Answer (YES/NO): NO